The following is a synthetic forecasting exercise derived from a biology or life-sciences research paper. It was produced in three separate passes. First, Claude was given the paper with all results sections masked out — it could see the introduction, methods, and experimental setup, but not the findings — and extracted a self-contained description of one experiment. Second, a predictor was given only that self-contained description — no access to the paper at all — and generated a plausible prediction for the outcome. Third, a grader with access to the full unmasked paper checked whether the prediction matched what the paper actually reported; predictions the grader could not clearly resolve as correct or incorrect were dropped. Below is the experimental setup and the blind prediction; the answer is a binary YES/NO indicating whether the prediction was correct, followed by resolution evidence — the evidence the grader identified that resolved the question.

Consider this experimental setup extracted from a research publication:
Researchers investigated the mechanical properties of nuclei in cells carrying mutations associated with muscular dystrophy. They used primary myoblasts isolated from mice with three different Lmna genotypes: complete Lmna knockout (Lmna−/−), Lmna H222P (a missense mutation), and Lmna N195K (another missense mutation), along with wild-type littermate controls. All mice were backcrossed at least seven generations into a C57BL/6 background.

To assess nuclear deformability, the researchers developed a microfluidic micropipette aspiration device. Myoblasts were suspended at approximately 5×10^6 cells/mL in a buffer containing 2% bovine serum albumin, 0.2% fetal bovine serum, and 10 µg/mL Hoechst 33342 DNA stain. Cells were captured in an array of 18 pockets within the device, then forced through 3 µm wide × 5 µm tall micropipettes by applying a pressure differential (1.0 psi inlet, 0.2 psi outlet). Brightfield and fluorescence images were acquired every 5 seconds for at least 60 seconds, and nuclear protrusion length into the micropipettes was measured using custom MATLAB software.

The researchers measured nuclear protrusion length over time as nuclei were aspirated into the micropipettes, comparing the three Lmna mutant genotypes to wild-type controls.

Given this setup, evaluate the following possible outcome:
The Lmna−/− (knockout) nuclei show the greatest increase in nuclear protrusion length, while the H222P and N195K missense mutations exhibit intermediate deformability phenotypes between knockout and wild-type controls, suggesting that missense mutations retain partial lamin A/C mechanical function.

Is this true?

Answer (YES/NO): NO